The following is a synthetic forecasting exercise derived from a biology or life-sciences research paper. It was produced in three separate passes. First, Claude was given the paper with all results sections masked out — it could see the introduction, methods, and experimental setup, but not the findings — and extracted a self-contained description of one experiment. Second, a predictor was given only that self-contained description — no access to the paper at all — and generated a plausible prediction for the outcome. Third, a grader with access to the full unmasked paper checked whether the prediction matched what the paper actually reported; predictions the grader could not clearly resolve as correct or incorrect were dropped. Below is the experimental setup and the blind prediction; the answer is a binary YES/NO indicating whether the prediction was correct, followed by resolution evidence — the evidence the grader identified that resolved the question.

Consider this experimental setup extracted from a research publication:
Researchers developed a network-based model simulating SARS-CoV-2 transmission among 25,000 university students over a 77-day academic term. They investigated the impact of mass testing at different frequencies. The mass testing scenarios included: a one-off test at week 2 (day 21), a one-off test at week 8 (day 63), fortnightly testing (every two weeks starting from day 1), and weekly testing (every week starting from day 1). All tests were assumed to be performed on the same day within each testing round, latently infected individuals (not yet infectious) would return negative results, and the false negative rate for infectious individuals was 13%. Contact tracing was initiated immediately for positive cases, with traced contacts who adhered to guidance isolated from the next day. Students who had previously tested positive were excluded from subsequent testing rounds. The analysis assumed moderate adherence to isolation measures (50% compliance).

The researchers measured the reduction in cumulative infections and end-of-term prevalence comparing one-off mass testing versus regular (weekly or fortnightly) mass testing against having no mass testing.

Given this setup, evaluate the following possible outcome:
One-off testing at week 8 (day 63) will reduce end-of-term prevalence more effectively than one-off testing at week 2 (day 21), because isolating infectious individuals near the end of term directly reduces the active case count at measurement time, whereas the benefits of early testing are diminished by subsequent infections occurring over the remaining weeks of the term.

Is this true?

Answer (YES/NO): YES